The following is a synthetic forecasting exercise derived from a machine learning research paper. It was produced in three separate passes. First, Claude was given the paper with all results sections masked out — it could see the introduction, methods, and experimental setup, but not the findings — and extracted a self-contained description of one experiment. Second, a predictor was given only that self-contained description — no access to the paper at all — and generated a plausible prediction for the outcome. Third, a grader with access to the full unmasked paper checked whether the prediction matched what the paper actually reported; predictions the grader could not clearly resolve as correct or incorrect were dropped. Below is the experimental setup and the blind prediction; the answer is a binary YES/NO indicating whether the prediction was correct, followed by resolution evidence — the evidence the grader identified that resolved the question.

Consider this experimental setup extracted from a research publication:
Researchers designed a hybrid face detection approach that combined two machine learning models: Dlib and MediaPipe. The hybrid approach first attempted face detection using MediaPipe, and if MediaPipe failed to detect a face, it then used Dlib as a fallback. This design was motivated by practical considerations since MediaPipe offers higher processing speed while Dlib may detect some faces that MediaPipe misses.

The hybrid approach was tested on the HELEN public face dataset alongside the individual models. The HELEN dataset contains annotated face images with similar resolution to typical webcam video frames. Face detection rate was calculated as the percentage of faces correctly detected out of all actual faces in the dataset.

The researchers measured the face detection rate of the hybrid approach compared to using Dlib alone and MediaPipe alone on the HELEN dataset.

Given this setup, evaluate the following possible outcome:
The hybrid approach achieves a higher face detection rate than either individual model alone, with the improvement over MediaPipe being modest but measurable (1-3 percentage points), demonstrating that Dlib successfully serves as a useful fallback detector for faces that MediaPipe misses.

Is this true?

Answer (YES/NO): NO